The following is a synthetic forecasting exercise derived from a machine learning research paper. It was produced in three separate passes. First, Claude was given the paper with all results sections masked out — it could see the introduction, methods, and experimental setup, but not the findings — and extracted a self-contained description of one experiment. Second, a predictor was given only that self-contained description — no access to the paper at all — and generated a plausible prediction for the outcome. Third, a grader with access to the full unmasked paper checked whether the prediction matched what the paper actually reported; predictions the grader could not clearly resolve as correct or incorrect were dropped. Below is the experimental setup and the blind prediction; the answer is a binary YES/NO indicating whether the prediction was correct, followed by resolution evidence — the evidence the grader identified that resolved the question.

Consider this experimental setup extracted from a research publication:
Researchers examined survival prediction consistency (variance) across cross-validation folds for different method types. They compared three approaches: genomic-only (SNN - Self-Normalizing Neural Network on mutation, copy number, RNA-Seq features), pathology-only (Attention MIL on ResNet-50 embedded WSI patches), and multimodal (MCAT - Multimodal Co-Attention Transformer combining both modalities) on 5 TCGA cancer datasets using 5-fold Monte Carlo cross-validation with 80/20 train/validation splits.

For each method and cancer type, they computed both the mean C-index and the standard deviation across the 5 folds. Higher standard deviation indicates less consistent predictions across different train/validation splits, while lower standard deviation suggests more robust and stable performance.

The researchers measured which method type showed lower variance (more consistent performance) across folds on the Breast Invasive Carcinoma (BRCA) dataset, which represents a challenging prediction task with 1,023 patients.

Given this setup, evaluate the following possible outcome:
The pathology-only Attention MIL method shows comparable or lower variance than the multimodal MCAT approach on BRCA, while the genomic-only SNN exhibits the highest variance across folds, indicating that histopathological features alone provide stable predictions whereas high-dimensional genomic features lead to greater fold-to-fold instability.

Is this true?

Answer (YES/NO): NO